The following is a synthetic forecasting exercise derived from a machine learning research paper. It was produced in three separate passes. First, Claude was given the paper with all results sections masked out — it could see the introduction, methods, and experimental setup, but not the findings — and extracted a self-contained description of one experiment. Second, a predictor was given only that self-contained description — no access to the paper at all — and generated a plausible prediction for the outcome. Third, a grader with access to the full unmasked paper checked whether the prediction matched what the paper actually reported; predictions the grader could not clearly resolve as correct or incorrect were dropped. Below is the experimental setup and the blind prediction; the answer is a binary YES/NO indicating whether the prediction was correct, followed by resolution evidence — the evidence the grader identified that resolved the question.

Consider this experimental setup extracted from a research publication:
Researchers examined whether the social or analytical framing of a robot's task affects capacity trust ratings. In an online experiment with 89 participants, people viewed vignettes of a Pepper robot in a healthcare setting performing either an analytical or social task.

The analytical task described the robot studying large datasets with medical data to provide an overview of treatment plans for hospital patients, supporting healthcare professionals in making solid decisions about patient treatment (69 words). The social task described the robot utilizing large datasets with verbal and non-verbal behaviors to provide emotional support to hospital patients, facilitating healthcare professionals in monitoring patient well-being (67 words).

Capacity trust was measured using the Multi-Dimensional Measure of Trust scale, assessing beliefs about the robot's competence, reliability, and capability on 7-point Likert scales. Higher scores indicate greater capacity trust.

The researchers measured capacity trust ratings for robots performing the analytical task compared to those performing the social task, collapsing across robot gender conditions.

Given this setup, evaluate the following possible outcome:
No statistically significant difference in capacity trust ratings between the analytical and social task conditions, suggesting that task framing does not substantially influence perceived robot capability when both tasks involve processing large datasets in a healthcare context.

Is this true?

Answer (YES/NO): NO